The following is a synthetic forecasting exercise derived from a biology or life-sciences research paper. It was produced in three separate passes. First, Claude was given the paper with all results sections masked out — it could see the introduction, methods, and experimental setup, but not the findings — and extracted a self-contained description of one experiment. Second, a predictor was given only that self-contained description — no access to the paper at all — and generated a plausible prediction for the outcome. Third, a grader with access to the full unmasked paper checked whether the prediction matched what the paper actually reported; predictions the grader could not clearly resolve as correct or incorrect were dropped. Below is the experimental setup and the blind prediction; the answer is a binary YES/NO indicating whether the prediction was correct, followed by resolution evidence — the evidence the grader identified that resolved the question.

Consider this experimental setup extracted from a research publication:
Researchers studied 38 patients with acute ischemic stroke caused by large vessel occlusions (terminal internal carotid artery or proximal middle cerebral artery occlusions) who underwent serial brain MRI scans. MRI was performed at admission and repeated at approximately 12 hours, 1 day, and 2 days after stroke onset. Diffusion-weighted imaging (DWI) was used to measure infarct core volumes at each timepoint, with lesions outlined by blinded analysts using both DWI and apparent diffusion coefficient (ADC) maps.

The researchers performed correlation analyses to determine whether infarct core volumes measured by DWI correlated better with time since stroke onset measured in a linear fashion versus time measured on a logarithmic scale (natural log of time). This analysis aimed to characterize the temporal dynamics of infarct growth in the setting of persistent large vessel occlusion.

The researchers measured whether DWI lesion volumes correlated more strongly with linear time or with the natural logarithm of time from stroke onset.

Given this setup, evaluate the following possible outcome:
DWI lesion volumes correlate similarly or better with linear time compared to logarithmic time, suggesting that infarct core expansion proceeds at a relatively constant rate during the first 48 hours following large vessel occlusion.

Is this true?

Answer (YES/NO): NO